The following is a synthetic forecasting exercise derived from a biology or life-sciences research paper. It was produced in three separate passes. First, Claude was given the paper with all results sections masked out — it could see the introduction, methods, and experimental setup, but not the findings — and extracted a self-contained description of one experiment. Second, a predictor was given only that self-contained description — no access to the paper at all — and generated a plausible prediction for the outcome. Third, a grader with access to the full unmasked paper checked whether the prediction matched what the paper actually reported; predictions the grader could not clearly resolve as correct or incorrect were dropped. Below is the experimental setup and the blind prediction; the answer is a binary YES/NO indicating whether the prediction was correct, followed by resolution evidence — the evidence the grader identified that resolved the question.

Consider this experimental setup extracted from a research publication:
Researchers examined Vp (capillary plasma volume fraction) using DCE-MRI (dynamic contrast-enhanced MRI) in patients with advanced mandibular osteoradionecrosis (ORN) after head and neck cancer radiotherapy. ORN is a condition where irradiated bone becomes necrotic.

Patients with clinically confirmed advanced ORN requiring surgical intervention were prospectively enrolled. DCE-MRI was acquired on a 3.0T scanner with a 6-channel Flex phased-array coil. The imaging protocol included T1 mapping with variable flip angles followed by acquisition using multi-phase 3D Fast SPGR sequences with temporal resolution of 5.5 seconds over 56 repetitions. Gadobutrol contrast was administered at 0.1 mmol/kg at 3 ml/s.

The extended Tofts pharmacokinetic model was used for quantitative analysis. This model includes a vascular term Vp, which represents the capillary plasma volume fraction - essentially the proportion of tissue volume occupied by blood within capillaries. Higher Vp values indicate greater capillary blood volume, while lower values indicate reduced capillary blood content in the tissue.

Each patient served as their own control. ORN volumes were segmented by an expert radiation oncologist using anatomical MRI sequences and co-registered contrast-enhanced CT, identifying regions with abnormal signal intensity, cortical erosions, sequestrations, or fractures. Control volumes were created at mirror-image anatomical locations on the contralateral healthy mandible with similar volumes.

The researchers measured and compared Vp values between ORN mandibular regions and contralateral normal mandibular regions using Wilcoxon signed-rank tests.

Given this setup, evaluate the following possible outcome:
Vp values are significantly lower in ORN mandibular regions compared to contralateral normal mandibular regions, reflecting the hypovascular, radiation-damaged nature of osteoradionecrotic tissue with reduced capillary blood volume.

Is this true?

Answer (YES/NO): NO